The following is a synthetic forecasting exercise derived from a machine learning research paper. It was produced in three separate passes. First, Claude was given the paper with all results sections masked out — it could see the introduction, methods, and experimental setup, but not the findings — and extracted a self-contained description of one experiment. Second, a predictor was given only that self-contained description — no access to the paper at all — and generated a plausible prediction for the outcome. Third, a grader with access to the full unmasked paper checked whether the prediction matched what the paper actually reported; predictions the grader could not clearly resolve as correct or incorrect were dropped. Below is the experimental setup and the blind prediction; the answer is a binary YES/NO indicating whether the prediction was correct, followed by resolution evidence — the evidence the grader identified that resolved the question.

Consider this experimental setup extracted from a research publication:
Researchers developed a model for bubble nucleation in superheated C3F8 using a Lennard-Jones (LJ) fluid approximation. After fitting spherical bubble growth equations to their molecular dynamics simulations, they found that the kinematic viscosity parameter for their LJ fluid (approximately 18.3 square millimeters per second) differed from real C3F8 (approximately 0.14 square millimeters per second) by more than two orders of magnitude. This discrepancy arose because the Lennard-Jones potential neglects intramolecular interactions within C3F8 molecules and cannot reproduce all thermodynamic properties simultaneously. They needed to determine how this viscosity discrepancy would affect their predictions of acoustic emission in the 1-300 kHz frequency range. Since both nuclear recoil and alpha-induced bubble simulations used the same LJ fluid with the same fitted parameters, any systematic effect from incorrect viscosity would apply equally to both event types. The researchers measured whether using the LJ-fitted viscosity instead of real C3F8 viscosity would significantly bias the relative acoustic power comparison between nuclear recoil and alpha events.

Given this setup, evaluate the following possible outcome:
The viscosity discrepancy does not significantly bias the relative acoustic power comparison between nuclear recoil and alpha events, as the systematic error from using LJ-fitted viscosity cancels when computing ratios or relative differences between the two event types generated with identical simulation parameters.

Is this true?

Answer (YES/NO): YES